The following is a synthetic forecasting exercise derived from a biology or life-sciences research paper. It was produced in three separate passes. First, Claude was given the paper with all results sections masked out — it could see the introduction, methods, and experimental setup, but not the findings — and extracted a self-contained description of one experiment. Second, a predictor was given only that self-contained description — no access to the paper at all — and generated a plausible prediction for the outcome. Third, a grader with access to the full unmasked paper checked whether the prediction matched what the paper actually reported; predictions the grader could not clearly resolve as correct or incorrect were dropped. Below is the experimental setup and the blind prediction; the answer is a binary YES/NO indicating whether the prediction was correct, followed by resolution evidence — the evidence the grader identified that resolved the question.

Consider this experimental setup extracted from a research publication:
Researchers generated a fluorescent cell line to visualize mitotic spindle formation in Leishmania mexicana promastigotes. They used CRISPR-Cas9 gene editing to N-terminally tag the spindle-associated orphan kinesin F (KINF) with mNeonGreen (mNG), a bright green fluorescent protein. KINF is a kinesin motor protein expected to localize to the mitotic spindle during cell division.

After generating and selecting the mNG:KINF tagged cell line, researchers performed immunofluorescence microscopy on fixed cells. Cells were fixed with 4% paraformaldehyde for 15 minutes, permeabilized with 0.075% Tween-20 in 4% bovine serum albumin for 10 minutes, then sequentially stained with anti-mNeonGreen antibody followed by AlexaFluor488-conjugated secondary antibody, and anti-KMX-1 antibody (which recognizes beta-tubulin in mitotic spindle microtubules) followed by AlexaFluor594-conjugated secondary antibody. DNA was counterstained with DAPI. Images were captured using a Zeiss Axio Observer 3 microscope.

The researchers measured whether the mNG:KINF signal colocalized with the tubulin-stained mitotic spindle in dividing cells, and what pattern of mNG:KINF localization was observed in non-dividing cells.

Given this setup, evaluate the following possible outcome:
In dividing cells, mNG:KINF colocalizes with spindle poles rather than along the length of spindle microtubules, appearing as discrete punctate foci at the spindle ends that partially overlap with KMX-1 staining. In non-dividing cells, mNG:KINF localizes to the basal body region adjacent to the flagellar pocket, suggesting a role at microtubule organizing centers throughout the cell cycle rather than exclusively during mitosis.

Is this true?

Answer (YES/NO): NO